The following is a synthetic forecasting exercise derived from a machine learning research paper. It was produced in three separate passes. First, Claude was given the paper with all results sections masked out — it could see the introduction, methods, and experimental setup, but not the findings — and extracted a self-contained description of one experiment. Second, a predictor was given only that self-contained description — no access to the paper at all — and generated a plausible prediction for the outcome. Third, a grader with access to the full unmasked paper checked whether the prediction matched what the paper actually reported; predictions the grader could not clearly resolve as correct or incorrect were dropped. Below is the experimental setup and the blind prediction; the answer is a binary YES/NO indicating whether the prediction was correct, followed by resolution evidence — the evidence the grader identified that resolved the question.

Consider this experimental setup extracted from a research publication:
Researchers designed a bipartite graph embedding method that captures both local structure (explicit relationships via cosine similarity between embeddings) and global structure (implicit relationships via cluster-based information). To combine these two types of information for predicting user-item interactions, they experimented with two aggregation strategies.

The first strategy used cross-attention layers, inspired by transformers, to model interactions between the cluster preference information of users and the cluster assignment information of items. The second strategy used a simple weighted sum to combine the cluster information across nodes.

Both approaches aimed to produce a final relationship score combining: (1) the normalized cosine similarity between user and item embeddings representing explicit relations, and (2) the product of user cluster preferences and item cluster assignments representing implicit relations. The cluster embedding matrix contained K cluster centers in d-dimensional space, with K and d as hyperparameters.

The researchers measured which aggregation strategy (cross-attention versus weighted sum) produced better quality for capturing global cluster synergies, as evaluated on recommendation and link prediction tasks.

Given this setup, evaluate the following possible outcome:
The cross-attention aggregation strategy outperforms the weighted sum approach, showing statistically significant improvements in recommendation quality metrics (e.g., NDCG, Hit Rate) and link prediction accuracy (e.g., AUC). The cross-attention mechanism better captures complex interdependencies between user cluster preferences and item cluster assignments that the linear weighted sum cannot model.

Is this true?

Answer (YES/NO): NO